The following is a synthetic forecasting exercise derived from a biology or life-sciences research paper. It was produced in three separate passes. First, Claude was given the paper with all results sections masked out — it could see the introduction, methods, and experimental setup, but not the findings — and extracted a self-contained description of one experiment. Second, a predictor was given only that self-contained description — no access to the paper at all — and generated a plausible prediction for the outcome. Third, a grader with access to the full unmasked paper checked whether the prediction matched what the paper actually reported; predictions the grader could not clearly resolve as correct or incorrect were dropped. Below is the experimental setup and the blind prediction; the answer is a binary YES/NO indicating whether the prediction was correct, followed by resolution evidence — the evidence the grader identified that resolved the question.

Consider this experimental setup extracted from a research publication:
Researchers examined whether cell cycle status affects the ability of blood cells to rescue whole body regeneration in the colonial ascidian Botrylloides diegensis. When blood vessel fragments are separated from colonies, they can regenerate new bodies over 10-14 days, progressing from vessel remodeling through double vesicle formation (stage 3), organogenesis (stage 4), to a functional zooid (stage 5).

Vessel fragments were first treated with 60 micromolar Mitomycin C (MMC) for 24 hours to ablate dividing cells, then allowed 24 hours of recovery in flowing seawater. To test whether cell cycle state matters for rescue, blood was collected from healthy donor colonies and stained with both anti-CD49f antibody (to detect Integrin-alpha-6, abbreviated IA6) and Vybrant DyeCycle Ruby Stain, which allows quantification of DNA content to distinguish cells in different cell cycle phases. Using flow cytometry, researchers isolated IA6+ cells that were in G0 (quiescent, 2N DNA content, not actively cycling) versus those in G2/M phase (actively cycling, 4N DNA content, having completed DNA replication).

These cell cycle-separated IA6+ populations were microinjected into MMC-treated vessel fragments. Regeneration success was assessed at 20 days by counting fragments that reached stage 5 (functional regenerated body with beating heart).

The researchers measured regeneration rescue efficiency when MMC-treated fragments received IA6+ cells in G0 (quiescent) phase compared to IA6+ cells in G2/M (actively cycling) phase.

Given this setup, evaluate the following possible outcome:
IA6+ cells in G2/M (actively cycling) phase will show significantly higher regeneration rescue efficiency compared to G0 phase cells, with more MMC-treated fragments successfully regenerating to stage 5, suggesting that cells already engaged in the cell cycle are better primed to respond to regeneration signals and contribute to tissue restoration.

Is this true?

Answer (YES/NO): YES